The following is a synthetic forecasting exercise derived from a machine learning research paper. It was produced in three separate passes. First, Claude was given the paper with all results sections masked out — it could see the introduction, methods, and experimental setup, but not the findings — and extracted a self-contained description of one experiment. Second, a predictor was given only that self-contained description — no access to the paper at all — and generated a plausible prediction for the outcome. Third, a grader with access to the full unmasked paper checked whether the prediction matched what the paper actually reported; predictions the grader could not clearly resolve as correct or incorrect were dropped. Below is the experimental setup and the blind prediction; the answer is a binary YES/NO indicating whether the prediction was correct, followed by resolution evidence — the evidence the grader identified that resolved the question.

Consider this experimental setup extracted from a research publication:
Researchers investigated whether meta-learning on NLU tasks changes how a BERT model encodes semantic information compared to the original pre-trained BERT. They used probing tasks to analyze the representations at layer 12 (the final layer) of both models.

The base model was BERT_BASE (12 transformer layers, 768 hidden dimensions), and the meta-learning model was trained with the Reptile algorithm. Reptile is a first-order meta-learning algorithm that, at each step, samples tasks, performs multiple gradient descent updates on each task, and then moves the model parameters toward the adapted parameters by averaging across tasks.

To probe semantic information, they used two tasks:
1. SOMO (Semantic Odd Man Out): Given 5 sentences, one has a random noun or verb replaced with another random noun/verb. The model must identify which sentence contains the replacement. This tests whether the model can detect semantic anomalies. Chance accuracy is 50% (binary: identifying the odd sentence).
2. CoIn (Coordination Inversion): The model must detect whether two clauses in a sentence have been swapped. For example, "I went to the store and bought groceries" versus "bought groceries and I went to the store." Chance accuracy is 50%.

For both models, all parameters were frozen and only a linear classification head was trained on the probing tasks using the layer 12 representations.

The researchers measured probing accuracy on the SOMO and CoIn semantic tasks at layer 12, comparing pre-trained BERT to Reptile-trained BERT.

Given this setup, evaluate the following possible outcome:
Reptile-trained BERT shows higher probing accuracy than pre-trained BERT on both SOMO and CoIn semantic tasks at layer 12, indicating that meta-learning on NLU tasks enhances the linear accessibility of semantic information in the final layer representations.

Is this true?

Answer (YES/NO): NO